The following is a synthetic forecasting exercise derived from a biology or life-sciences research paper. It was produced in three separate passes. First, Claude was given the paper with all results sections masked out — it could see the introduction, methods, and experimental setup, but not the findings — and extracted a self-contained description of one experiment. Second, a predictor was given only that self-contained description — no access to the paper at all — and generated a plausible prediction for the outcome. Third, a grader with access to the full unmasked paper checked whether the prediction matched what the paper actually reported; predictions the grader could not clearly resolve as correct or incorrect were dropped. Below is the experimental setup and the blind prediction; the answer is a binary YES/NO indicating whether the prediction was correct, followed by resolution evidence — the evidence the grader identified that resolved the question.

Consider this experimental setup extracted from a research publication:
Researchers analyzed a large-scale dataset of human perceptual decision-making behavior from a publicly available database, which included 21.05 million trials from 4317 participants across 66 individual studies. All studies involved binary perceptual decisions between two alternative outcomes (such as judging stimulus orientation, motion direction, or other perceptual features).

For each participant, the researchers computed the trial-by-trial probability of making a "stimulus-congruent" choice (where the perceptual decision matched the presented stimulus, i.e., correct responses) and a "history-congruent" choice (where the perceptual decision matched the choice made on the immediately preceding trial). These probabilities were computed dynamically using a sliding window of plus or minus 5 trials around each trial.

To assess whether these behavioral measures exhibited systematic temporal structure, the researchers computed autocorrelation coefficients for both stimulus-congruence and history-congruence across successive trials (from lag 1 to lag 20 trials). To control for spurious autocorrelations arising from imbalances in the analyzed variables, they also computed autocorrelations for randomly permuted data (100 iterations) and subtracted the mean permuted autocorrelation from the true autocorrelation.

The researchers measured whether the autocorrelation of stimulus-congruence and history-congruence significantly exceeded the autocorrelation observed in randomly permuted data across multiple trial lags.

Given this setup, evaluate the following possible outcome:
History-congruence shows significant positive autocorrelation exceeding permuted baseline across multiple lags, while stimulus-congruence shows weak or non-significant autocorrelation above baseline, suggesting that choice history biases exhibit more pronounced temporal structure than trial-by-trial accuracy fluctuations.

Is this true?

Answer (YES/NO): NO